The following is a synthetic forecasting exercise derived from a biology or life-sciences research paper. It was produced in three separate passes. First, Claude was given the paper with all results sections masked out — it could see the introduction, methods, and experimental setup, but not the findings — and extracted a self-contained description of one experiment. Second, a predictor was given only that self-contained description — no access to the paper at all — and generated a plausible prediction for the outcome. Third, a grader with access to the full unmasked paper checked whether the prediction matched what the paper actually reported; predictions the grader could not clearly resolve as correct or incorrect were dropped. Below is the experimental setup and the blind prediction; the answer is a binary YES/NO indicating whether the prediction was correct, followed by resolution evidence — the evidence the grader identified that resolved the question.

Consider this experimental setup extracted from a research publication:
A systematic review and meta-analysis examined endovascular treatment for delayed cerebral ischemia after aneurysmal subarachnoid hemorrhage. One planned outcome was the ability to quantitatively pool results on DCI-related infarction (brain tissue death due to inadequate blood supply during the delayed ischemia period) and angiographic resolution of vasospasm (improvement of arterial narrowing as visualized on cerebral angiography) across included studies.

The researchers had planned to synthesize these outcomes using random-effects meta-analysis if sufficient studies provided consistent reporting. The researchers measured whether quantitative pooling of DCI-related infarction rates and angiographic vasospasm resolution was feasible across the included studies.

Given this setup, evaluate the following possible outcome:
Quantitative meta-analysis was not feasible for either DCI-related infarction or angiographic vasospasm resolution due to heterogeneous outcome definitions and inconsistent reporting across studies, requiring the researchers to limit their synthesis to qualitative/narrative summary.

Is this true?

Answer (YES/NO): YES